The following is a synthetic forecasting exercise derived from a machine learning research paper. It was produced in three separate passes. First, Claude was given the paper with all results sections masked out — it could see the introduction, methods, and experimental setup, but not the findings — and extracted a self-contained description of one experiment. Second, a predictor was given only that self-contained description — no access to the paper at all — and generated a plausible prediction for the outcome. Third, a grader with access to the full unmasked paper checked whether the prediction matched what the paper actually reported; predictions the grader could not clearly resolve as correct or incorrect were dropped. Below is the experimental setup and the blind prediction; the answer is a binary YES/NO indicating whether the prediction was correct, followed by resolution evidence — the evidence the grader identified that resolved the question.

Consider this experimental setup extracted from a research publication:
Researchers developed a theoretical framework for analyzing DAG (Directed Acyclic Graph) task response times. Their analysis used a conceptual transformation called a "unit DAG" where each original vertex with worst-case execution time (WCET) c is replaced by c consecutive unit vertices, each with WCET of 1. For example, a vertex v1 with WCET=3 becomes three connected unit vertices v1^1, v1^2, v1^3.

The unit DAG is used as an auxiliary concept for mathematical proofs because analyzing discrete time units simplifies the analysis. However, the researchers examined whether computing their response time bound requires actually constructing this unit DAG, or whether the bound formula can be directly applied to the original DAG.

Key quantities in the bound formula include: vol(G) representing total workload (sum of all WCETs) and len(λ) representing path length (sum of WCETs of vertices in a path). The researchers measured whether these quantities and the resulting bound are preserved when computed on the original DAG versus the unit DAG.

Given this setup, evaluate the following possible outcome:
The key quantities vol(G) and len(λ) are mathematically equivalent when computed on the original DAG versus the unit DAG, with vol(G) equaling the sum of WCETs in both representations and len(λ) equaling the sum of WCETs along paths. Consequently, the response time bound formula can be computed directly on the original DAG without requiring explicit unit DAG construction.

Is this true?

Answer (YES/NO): YES